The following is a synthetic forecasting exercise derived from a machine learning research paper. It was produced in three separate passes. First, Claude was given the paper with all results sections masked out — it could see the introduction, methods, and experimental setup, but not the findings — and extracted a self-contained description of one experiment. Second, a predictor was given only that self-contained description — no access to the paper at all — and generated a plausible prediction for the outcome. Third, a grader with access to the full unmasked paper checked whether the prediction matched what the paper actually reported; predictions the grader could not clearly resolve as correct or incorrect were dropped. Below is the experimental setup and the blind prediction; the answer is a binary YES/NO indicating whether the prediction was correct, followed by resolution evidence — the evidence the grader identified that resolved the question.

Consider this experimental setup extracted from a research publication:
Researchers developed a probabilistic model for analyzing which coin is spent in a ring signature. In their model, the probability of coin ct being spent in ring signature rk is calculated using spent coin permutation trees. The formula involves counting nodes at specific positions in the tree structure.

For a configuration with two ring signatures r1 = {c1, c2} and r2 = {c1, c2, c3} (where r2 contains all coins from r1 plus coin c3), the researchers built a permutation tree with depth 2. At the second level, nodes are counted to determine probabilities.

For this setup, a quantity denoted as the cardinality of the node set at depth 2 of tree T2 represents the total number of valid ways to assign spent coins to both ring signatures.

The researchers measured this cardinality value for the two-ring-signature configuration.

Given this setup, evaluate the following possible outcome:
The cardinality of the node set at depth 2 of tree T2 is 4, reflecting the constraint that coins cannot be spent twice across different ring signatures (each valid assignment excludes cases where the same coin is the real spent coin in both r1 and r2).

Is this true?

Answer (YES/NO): YES